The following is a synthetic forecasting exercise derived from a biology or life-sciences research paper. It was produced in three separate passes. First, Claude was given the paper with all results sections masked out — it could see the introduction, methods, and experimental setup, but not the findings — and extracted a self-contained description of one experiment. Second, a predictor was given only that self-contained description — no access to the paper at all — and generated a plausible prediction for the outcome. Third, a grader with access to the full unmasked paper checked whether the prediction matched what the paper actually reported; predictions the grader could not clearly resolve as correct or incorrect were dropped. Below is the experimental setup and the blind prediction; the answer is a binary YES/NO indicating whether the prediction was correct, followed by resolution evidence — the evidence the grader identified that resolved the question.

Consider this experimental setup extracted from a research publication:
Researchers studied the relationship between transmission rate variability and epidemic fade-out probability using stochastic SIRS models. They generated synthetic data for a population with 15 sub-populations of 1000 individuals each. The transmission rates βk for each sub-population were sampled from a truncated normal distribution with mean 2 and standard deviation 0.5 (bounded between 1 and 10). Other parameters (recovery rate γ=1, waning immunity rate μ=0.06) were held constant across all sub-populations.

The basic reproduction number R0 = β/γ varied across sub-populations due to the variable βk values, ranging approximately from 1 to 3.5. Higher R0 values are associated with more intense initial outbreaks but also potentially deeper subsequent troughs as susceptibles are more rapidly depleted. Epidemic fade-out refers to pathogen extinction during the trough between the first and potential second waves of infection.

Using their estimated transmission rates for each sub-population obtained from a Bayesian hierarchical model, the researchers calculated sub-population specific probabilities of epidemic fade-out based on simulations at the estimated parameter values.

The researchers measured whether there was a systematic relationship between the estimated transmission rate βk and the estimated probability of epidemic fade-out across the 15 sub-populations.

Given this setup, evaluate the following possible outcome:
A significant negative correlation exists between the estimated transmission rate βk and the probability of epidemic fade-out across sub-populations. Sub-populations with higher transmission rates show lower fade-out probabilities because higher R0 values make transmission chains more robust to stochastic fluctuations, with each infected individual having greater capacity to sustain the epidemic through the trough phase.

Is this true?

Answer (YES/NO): NO